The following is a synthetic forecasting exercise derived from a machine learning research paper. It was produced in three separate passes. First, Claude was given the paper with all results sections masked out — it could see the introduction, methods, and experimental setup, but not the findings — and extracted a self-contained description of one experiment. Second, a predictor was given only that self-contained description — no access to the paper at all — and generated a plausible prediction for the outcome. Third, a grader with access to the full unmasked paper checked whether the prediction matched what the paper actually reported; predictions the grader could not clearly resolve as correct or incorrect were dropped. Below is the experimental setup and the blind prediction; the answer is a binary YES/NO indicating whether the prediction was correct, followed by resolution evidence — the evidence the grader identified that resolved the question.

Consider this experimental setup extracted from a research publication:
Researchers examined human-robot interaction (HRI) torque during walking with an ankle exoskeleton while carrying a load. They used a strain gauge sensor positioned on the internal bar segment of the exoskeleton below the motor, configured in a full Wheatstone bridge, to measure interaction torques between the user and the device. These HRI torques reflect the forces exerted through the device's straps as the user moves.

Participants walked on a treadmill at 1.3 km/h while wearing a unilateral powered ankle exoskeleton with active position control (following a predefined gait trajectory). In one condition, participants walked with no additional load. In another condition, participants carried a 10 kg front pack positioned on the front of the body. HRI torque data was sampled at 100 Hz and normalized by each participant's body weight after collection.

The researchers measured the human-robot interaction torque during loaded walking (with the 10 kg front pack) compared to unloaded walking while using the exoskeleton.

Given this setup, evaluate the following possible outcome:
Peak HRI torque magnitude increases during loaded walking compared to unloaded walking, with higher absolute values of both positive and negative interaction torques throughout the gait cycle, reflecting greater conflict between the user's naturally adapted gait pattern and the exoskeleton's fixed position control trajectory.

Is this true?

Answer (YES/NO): NO